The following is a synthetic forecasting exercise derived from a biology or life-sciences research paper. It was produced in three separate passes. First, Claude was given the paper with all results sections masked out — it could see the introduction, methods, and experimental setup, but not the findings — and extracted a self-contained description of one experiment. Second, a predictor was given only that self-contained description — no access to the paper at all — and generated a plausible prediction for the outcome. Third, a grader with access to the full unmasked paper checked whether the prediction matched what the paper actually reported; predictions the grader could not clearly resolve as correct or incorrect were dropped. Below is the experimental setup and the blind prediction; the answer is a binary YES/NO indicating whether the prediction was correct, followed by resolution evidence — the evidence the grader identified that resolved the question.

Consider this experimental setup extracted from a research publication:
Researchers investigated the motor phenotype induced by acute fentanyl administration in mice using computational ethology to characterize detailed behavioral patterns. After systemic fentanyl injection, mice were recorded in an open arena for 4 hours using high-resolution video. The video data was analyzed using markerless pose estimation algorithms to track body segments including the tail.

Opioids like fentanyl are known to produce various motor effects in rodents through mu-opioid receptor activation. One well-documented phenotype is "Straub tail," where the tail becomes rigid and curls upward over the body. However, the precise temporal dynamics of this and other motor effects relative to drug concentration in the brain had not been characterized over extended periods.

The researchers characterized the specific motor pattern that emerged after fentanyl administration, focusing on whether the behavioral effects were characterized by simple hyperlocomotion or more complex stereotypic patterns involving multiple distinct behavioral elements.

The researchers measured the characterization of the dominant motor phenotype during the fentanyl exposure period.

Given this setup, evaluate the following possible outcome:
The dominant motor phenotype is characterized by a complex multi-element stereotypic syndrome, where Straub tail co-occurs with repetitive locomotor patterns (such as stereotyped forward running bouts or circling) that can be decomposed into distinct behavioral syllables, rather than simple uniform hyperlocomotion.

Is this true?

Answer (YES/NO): YES